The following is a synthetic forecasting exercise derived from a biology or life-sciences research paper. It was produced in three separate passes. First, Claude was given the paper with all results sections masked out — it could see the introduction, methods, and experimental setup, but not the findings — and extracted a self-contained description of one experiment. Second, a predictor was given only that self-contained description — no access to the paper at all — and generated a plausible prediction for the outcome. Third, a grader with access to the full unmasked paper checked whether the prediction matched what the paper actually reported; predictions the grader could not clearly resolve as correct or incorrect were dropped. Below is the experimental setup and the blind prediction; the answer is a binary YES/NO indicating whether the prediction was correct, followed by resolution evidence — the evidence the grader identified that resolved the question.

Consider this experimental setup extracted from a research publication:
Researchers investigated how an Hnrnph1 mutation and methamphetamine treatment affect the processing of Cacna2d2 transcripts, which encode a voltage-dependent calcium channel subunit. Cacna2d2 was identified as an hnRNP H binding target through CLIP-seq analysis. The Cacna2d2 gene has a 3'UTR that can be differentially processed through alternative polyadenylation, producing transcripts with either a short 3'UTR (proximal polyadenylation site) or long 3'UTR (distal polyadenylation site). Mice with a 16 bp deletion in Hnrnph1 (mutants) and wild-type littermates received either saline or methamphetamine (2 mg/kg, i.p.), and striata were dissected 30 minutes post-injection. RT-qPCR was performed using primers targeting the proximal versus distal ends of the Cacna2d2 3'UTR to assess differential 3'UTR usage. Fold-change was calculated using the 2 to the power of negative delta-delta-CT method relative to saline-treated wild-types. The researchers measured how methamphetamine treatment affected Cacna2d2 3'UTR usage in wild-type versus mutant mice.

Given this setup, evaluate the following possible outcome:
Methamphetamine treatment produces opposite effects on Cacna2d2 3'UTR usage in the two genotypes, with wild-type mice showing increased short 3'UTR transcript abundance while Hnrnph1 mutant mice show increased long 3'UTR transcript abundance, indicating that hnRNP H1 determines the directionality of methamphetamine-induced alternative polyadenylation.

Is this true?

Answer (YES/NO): NO